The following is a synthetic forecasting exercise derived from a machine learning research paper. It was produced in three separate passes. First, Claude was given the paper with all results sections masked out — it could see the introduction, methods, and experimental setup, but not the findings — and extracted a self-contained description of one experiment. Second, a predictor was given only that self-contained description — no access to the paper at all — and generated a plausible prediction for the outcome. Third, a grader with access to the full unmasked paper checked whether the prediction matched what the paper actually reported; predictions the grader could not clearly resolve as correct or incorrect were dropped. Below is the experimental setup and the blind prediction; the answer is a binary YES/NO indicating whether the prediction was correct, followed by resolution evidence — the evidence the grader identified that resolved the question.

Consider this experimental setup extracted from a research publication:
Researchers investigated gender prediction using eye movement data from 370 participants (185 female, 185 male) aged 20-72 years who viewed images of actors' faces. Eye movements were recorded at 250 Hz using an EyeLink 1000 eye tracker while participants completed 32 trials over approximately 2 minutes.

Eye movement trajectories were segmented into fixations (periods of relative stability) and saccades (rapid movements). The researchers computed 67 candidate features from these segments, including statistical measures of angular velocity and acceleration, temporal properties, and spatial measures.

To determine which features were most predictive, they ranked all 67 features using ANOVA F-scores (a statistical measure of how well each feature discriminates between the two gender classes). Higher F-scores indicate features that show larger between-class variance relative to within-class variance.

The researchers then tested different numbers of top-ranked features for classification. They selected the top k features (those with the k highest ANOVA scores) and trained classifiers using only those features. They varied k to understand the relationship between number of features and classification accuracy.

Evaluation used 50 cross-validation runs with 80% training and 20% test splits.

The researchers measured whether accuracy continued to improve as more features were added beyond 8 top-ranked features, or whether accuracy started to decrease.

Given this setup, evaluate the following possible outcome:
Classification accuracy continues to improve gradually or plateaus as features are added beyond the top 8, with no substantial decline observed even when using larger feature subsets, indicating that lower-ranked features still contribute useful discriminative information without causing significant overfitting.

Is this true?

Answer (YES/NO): NO